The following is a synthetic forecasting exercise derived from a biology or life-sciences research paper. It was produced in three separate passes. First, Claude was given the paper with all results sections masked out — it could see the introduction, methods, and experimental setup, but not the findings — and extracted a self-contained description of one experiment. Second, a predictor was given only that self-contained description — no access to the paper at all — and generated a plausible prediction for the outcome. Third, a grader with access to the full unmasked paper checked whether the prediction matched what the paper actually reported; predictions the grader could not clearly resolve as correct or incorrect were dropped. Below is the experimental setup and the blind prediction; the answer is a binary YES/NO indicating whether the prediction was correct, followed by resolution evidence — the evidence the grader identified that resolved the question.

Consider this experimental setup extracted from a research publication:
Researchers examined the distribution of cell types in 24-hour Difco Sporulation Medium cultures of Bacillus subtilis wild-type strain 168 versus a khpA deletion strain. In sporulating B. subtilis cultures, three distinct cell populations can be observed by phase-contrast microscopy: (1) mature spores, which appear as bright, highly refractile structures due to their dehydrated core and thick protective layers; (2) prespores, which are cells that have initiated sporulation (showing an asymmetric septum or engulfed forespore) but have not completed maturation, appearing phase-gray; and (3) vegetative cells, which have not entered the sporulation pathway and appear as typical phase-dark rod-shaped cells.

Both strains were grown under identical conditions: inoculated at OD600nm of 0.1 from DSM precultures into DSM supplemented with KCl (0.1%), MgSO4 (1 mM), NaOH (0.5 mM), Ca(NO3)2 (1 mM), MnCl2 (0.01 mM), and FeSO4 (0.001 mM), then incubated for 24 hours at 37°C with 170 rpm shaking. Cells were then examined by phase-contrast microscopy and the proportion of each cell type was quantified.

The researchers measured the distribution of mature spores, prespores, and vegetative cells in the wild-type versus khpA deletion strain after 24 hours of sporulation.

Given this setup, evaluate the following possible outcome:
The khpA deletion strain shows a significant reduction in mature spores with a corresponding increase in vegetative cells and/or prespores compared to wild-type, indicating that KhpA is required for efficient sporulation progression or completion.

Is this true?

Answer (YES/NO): NO